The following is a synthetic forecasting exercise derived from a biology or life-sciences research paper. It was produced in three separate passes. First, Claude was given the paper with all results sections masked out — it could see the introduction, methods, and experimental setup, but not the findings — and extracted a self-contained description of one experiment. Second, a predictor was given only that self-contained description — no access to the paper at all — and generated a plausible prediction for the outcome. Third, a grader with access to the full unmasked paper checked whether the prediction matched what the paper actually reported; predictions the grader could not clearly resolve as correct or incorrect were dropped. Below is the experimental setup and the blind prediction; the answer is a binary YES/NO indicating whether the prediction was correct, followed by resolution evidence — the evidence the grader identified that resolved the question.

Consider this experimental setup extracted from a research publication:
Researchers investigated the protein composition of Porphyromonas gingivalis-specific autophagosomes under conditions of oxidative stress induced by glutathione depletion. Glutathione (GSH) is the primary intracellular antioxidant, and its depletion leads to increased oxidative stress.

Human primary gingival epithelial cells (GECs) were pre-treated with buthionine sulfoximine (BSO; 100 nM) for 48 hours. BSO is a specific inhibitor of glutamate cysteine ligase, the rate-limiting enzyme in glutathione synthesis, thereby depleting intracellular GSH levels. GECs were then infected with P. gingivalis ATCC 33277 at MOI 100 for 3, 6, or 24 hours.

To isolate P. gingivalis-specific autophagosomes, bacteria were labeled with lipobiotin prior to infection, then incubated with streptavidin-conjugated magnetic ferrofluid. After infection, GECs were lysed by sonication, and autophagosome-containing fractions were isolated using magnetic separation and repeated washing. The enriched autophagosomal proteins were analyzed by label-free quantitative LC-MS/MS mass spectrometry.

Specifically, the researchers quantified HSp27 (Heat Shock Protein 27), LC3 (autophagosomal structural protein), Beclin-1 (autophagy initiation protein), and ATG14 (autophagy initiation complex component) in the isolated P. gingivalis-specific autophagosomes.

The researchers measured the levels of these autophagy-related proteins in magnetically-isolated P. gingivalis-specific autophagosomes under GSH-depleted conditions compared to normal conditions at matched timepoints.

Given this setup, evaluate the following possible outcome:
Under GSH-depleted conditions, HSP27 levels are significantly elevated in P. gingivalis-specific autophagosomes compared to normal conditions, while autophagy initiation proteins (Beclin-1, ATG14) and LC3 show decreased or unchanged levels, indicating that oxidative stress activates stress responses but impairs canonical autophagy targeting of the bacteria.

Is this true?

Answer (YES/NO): NO